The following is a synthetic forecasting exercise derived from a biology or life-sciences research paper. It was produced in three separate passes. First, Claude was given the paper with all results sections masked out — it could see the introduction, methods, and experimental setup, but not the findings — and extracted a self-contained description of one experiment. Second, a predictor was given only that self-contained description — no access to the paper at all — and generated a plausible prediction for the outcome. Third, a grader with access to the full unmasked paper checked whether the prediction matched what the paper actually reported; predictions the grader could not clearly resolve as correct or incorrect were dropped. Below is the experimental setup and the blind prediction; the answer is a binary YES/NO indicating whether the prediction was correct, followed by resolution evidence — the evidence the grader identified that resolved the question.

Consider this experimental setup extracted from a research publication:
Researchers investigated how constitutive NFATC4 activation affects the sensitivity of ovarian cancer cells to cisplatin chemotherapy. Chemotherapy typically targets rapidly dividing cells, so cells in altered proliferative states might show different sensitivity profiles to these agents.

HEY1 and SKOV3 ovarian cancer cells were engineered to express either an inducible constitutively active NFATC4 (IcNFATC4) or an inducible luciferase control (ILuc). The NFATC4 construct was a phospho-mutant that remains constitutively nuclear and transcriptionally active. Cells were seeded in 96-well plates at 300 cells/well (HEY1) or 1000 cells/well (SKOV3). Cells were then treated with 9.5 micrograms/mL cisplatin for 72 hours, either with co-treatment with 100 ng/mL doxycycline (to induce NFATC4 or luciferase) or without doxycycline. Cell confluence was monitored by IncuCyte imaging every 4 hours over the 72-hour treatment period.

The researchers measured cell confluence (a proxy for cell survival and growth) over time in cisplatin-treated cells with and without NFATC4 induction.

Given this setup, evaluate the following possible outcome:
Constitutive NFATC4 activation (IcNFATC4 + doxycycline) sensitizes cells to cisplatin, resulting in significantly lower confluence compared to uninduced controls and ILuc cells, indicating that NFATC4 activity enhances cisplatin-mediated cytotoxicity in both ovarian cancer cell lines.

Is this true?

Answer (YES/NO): NO